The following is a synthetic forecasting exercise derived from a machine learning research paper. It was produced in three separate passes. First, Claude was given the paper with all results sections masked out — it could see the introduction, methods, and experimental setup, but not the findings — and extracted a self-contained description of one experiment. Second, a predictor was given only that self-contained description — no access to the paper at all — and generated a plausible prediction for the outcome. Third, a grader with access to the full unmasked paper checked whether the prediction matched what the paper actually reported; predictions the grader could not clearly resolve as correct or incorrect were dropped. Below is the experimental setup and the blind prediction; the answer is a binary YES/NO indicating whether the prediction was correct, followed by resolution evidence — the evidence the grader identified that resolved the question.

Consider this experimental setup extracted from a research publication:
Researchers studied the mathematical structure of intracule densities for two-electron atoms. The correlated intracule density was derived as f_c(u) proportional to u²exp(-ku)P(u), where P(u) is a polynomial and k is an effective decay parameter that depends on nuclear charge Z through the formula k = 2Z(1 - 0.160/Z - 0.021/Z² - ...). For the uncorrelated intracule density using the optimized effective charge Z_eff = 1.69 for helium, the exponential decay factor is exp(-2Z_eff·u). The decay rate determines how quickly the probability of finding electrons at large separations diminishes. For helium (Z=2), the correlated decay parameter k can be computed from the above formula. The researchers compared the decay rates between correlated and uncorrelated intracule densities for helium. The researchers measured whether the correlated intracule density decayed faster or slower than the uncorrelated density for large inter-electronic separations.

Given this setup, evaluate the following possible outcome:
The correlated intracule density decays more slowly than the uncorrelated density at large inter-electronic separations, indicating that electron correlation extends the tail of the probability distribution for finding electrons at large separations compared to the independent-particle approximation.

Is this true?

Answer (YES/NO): YES